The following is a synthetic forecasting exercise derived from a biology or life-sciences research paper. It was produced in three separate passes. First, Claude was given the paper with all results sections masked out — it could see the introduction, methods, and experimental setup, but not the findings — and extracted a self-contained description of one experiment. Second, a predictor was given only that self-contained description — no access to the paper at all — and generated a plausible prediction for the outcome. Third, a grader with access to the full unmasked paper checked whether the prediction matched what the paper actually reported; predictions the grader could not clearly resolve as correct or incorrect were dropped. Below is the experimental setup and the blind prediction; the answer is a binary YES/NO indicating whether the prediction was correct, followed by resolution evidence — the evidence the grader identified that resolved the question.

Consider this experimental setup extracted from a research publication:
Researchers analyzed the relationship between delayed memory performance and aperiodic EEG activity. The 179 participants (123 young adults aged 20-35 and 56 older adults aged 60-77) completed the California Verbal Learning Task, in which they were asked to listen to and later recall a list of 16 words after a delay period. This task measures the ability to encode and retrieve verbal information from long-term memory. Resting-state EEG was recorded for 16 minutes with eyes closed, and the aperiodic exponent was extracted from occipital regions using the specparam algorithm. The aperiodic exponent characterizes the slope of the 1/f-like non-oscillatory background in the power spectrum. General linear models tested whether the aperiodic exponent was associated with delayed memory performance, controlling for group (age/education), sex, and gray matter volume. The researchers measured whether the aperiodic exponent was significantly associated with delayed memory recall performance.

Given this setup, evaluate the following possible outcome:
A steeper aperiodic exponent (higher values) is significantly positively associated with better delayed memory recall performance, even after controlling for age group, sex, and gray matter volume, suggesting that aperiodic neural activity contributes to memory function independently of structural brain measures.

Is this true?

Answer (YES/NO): NO